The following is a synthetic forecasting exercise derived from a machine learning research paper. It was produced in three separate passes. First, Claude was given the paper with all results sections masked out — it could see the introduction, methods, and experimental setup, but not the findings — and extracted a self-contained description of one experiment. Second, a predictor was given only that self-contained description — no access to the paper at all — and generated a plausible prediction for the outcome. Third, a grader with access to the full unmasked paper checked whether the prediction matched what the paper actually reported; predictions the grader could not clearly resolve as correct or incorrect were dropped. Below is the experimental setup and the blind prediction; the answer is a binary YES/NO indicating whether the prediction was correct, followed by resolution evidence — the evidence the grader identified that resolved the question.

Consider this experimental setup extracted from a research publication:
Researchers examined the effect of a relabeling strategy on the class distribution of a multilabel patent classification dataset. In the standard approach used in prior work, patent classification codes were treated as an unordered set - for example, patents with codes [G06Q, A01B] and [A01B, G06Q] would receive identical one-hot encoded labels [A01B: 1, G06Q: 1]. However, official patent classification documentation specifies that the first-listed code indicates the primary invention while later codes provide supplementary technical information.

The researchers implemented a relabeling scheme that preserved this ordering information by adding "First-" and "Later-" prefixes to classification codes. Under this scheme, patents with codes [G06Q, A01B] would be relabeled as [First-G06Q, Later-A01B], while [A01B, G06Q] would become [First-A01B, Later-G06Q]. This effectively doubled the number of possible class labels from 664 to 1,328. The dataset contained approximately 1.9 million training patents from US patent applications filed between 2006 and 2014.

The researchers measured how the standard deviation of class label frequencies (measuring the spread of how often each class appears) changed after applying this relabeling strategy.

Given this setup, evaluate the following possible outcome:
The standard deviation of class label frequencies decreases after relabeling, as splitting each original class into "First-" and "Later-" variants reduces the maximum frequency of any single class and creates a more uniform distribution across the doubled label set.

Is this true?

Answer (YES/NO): YES